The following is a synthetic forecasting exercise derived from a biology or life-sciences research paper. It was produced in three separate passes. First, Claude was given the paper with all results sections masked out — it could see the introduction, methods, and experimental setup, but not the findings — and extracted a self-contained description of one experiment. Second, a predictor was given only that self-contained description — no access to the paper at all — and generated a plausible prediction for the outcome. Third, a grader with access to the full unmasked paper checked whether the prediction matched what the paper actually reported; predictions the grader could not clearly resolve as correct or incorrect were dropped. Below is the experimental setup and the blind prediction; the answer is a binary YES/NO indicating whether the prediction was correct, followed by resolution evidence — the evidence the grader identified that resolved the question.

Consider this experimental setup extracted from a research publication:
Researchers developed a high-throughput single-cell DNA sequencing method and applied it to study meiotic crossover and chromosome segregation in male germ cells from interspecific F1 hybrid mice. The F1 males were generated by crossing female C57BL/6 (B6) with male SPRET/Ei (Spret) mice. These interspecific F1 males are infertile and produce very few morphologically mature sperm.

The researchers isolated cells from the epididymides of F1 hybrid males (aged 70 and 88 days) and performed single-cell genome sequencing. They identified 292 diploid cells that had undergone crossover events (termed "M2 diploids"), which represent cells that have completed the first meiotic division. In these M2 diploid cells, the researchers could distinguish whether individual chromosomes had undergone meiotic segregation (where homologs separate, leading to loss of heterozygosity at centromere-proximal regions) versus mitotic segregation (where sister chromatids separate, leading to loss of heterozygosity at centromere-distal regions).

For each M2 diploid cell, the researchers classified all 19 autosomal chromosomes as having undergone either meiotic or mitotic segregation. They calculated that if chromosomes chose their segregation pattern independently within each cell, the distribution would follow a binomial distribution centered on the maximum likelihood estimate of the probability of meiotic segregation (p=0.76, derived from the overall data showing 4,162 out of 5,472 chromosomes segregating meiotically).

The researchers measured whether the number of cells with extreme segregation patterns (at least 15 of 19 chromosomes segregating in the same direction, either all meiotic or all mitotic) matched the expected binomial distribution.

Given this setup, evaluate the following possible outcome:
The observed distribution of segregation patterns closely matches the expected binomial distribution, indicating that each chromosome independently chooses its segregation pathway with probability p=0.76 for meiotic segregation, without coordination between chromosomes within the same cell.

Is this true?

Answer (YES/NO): NO